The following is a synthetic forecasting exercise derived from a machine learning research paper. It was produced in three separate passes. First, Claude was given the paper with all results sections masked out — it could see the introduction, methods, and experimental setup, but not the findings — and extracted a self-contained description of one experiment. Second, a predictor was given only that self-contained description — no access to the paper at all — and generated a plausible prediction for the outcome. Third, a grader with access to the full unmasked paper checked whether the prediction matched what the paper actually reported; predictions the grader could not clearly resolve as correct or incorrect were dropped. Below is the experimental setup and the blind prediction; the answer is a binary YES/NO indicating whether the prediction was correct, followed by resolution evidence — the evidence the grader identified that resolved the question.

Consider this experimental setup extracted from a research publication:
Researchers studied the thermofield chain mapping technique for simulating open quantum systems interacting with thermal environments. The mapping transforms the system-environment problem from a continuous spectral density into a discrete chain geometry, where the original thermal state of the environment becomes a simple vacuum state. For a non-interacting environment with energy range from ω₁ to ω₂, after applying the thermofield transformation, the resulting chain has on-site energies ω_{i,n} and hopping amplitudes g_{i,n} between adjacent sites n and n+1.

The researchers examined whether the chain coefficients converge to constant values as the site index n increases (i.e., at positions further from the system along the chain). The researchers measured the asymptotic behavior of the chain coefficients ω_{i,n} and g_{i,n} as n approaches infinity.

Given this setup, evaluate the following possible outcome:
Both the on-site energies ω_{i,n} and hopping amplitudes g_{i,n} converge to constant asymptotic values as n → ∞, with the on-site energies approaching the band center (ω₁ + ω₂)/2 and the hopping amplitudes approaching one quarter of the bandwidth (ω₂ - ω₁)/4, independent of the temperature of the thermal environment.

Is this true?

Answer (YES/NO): NO